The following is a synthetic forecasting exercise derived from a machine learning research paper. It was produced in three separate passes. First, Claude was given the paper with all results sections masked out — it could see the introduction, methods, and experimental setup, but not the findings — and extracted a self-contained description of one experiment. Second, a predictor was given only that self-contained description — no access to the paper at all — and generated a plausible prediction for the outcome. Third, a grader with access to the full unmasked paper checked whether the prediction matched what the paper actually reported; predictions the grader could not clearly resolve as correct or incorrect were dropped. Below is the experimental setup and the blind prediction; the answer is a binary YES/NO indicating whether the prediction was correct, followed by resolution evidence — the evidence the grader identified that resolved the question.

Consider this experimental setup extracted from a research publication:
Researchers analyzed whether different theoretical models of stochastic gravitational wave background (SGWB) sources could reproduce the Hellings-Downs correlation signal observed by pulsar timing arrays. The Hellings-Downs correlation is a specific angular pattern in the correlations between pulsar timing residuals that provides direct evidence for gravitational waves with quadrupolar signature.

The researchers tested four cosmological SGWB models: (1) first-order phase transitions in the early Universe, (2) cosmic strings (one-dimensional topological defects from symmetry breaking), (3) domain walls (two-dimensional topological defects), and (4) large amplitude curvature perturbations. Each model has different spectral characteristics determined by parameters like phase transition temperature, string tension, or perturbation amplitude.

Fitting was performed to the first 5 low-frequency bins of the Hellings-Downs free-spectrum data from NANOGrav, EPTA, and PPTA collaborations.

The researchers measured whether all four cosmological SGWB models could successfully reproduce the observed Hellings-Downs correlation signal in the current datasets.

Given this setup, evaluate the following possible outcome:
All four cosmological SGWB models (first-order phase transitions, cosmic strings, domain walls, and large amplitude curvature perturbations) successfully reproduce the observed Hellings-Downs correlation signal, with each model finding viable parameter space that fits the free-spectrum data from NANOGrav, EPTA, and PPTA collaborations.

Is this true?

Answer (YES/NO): YES